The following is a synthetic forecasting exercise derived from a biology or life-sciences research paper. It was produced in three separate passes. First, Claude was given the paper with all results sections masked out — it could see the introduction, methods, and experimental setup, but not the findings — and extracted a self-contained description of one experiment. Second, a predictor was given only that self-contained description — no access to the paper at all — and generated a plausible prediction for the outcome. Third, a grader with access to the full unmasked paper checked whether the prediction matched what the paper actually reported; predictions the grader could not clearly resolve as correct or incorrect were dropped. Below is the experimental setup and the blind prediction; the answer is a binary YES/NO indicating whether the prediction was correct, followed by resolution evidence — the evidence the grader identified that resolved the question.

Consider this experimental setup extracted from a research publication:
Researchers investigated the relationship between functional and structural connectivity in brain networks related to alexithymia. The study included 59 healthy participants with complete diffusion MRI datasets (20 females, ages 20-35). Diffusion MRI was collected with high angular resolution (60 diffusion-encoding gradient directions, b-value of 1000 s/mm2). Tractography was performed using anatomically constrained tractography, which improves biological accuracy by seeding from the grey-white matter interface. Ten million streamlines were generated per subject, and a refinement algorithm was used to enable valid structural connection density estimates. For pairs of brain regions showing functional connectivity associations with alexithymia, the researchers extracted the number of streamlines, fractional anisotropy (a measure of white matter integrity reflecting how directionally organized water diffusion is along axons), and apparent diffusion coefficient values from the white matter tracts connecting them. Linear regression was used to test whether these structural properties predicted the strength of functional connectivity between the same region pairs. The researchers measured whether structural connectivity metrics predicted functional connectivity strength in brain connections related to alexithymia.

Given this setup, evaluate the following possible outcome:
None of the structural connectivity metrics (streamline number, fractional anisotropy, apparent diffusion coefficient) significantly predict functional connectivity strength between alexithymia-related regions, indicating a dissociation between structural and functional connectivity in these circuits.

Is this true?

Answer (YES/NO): YES